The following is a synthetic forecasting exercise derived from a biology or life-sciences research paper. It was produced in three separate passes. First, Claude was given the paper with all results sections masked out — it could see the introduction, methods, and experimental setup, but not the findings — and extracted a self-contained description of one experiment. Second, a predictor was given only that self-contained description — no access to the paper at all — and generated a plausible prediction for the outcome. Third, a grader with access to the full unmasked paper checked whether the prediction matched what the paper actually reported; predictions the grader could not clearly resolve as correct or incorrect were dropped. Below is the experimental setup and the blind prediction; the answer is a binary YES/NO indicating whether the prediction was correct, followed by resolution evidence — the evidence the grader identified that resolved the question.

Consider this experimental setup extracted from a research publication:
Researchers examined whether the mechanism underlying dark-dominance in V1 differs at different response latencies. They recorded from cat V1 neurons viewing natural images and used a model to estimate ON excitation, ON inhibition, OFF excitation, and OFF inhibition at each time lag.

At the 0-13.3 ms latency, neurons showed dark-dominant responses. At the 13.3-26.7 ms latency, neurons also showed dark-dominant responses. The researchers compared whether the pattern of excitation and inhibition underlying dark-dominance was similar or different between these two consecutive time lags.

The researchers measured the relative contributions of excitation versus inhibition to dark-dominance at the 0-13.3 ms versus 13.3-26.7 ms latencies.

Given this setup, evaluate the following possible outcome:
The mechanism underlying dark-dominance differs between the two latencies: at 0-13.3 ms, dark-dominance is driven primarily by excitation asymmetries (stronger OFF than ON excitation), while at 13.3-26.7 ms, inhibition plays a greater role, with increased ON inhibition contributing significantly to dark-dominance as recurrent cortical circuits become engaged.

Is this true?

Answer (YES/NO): NO